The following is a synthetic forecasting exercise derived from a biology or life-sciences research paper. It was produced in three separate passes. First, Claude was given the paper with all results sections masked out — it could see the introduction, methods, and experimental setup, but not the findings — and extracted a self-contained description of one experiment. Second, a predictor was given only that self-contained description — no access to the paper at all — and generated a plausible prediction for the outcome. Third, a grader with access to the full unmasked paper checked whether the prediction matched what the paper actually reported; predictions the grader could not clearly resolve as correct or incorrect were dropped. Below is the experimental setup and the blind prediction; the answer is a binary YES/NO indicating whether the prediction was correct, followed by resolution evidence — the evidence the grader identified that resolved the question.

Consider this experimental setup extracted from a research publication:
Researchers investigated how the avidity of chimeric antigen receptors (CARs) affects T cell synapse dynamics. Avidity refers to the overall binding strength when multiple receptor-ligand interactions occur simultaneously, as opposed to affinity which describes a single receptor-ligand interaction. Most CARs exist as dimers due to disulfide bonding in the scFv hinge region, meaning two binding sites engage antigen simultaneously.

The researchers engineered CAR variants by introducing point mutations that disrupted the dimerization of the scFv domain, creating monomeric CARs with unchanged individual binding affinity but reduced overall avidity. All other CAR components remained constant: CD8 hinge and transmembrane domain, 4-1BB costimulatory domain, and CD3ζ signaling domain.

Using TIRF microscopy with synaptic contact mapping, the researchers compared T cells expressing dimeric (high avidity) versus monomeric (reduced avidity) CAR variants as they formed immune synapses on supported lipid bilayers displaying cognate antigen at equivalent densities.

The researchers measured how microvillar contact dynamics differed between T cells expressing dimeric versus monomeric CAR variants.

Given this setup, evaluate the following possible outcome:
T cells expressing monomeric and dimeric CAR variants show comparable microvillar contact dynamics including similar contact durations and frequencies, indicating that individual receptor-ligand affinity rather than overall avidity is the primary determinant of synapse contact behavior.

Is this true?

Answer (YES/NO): NO